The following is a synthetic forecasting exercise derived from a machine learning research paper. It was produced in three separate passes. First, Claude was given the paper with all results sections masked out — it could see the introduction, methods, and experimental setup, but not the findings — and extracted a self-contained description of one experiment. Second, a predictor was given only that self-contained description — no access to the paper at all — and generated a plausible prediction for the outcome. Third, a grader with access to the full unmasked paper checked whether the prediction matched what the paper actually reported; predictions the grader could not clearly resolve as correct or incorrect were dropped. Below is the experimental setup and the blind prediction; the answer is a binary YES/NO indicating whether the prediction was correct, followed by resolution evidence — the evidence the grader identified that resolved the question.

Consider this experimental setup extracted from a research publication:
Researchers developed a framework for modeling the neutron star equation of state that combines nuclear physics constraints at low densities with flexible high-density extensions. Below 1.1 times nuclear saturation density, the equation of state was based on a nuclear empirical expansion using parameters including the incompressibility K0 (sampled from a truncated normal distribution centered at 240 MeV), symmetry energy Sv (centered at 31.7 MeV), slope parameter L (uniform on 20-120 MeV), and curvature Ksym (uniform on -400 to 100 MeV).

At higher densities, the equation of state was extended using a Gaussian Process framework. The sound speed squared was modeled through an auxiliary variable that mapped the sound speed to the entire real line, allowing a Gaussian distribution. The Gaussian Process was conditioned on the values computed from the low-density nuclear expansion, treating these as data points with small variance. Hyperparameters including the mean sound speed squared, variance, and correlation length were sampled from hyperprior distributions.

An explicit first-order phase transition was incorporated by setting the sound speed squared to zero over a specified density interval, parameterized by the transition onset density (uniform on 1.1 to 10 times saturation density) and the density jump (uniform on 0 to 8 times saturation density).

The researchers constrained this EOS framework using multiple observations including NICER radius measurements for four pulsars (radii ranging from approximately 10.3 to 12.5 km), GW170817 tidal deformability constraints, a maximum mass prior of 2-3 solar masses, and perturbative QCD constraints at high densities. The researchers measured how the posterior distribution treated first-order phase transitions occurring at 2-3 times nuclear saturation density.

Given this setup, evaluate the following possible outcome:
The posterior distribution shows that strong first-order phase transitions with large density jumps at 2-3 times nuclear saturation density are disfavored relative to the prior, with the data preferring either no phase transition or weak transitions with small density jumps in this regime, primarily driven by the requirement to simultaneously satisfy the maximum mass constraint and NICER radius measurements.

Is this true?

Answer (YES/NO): YES